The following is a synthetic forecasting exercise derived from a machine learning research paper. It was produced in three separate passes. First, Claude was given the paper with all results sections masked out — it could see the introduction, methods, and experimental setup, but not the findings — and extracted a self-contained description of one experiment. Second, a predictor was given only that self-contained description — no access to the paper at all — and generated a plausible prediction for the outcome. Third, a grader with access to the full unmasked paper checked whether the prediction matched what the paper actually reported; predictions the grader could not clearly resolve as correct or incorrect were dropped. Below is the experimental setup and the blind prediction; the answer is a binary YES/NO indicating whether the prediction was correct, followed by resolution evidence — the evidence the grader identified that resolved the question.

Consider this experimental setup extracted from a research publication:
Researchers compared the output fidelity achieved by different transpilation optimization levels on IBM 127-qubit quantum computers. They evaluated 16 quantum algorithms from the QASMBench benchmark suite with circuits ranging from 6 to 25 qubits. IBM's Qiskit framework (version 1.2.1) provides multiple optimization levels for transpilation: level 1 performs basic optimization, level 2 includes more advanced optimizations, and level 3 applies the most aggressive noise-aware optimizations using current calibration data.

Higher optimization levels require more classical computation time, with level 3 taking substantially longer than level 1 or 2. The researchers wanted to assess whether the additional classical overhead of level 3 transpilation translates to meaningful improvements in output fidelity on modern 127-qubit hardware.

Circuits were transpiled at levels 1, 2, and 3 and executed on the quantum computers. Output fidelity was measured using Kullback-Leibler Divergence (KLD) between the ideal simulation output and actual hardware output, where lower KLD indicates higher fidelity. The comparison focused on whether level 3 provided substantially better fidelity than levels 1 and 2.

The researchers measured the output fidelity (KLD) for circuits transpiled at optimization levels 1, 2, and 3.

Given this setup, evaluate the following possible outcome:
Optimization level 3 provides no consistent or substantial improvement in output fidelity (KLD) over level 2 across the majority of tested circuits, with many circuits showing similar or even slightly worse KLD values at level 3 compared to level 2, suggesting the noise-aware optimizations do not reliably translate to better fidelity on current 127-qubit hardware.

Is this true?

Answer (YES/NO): YES